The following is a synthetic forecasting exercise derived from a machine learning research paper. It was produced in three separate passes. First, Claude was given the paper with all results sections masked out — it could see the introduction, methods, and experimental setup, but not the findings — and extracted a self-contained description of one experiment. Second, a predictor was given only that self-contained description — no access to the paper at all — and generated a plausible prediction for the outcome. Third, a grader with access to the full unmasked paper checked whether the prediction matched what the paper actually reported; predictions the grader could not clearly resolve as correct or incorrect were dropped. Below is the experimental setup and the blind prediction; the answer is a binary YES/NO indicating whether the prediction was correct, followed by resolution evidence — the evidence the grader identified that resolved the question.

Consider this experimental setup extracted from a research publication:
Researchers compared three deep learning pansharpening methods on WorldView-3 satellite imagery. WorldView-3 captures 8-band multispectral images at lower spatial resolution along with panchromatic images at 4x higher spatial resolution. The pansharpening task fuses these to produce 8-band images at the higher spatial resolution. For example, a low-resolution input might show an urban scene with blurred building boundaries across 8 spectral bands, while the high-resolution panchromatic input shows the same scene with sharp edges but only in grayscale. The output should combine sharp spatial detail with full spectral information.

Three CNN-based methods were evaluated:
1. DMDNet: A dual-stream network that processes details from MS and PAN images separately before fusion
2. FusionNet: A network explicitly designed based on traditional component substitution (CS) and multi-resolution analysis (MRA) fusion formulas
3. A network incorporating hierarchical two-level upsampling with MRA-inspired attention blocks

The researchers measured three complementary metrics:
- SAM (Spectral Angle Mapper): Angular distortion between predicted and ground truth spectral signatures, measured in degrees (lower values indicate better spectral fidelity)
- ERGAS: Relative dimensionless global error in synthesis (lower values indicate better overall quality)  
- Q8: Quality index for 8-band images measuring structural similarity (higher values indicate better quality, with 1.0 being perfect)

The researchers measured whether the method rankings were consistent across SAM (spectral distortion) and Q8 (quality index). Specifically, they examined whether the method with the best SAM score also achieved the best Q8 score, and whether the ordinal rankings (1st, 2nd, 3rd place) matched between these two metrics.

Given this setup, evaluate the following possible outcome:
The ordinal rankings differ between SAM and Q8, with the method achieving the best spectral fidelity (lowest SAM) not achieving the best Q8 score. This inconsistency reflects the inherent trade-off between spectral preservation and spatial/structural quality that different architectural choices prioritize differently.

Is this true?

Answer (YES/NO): NO